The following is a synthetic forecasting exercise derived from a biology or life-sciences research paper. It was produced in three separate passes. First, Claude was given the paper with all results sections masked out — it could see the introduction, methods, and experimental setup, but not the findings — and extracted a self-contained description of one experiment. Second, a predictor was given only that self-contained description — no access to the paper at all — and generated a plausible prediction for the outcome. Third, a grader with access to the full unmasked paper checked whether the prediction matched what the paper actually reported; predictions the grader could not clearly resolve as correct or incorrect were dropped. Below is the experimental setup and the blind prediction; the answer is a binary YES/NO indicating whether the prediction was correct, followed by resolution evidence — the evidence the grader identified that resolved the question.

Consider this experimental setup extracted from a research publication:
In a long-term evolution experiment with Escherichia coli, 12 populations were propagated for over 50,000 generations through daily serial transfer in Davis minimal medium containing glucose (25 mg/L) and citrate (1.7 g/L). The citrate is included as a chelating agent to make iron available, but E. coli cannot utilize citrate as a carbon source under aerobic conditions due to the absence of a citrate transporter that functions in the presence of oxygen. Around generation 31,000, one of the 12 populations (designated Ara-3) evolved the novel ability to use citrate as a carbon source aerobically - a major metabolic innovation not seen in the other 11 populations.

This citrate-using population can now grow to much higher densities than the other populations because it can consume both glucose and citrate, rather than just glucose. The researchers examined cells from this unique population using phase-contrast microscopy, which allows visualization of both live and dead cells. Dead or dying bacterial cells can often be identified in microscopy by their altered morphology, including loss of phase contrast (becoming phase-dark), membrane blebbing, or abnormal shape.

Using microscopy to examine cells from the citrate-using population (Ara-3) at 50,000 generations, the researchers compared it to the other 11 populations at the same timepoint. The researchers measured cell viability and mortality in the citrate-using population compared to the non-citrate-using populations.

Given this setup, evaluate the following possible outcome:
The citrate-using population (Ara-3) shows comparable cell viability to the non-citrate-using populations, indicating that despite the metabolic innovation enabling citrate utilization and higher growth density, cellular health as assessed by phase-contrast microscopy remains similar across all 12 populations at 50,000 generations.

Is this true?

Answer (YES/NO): NO